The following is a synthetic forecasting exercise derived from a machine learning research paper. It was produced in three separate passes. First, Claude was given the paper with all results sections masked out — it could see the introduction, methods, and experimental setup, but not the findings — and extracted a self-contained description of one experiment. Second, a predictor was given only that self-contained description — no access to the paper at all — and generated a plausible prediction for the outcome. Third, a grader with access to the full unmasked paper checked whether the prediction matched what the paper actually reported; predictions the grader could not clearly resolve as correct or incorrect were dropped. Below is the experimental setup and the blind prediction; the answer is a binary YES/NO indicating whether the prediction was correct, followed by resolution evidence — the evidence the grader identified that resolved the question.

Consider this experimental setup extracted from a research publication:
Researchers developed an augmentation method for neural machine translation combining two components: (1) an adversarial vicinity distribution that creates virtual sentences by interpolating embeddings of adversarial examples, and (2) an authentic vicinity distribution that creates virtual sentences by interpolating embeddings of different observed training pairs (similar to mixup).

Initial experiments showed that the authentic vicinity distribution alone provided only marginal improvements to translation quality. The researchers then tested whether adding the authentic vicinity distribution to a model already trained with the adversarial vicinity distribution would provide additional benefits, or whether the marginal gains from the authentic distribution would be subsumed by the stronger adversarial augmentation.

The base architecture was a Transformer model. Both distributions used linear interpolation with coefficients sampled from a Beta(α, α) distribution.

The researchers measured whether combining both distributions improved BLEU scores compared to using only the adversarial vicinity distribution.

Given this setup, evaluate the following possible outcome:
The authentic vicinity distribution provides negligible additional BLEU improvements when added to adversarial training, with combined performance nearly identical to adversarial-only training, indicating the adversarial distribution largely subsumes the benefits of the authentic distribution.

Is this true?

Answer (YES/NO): NO